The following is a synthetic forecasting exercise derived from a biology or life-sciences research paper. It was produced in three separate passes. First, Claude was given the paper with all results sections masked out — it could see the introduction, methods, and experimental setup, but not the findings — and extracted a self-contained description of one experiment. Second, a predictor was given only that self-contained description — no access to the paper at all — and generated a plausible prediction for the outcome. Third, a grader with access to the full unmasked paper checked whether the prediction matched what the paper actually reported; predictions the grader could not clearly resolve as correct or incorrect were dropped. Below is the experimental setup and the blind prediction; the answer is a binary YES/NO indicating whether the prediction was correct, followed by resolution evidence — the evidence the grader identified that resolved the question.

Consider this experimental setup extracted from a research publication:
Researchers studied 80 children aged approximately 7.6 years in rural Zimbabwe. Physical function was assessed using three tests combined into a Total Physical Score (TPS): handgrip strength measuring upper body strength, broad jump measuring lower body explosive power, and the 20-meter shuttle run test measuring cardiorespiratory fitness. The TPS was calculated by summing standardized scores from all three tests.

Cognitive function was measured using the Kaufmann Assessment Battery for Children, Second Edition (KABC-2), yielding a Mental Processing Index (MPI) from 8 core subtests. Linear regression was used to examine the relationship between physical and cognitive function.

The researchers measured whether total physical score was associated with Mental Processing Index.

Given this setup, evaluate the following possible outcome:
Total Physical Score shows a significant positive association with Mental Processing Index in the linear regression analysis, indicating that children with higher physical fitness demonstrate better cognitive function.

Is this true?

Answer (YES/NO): NO